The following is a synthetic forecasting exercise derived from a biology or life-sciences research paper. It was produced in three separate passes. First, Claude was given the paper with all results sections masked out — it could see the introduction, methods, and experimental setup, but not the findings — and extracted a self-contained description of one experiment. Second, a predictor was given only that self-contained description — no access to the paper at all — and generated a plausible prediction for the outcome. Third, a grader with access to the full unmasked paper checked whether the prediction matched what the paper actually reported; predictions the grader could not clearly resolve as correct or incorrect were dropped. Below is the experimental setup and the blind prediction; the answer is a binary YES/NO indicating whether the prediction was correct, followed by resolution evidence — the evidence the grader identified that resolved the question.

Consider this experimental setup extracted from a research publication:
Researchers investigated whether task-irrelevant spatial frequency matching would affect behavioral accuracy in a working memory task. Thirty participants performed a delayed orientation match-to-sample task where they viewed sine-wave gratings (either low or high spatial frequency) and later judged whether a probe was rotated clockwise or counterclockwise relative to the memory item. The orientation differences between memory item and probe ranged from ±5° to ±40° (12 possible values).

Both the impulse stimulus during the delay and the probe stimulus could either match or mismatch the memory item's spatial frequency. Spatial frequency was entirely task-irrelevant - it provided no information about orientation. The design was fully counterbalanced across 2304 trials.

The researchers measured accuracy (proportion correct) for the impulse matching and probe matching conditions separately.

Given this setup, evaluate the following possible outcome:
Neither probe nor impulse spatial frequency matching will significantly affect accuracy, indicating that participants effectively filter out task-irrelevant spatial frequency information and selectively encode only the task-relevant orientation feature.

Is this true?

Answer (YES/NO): NO